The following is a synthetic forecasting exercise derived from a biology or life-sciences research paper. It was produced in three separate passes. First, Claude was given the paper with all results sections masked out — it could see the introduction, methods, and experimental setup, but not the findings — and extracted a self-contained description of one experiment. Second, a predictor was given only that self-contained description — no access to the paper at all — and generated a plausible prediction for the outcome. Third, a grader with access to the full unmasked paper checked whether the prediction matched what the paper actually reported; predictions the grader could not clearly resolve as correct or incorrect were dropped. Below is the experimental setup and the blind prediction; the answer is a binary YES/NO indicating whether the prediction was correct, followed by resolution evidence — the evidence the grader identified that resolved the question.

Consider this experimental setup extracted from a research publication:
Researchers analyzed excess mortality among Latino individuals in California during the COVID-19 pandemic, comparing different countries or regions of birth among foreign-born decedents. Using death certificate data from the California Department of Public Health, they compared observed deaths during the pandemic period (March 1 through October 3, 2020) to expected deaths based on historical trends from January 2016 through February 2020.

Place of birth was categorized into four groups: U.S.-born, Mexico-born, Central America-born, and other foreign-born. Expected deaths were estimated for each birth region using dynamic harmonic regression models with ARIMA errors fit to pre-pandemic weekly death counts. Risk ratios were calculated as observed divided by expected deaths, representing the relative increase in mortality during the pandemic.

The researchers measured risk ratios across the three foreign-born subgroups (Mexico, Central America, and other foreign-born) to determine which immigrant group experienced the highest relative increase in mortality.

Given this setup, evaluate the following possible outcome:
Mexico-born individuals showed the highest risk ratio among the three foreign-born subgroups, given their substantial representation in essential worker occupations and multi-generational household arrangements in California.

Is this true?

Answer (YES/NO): NO